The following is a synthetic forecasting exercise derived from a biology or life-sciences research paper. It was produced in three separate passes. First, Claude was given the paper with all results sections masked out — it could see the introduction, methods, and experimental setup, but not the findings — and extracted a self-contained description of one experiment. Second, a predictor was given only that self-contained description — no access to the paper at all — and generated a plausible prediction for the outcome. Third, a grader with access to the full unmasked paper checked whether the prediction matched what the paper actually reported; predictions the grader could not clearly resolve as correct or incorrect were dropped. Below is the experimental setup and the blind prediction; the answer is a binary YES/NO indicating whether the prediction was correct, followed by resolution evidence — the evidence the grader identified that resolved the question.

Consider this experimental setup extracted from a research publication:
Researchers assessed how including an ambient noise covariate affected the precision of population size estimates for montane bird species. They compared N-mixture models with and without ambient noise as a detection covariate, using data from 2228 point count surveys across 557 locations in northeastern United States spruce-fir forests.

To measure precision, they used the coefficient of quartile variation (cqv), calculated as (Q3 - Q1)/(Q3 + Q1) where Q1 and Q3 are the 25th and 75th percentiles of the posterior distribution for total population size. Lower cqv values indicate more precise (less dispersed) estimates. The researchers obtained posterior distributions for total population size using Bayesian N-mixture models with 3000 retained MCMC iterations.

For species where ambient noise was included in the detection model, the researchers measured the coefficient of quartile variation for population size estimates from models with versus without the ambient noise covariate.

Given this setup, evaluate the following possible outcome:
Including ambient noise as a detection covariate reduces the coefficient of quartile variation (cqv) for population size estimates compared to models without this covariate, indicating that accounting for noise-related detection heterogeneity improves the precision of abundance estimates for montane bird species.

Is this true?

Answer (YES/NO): NO